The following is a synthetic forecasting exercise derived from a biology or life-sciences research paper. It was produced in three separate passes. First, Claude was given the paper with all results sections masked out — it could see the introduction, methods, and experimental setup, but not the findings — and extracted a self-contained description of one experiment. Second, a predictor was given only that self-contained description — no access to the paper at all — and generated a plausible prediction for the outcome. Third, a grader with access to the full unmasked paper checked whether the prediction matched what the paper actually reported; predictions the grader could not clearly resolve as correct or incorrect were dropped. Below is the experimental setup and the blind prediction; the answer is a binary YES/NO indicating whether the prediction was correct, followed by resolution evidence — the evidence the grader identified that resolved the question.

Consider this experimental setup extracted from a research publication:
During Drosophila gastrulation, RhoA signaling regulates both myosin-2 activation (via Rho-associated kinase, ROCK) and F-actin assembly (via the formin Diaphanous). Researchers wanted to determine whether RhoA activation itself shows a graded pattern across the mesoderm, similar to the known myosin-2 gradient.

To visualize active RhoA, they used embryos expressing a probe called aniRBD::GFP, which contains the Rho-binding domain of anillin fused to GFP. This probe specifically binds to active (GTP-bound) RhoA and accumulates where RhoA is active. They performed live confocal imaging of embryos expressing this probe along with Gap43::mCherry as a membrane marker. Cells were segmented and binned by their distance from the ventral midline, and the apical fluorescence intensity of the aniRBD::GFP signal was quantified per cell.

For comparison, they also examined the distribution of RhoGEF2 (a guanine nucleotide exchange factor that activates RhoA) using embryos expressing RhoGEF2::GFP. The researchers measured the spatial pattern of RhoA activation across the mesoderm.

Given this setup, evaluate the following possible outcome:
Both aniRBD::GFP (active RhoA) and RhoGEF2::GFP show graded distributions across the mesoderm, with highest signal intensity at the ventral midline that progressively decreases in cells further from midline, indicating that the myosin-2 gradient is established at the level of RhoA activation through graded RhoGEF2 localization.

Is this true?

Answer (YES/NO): YES